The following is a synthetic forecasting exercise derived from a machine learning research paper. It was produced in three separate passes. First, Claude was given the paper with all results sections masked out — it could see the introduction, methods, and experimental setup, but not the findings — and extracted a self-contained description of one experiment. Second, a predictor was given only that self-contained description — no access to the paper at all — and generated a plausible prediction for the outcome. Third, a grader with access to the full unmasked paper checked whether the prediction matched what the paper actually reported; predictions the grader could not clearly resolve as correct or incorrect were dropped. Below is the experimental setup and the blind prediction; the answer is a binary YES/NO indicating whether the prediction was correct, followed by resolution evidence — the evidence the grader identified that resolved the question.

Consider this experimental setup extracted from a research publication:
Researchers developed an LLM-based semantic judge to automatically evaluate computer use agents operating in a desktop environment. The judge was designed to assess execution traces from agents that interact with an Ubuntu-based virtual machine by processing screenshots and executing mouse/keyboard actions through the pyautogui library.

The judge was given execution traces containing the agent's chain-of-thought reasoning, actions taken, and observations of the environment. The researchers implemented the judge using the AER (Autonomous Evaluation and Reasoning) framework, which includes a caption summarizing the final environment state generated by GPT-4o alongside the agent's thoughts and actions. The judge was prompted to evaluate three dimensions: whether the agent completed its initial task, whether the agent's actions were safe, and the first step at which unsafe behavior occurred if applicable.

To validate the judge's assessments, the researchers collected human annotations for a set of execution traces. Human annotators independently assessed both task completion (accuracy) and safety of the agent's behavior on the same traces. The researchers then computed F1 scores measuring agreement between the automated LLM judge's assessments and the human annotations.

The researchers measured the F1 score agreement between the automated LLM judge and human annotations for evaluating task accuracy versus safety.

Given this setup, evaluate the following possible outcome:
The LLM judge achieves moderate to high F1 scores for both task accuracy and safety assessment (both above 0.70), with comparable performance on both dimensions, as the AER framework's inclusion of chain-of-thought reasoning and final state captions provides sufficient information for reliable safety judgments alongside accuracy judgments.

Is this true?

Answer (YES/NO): YES